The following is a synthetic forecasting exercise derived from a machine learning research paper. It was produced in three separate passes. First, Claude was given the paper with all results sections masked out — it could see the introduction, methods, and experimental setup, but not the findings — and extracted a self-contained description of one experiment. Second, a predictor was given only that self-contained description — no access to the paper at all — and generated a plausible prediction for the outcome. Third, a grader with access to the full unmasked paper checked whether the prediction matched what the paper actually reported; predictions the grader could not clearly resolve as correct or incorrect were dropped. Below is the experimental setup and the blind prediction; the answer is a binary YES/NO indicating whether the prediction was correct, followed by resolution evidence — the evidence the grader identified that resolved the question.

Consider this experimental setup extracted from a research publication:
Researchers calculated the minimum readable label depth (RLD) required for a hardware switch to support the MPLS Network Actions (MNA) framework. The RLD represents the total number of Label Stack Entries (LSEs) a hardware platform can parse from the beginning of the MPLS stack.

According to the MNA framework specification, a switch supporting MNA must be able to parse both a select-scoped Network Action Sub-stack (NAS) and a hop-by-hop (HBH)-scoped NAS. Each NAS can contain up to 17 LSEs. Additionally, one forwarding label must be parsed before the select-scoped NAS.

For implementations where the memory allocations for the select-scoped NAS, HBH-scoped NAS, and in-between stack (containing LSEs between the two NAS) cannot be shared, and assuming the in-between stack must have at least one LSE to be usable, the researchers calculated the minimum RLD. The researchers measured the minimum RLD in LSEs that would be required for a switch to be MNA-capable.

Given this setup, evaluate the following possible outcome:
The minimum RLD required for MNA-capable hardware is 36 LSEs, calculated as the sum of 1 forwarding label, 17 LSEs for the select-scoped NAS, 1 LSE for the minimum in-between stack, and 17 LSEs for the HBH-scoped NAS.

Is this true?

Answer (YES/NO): NO